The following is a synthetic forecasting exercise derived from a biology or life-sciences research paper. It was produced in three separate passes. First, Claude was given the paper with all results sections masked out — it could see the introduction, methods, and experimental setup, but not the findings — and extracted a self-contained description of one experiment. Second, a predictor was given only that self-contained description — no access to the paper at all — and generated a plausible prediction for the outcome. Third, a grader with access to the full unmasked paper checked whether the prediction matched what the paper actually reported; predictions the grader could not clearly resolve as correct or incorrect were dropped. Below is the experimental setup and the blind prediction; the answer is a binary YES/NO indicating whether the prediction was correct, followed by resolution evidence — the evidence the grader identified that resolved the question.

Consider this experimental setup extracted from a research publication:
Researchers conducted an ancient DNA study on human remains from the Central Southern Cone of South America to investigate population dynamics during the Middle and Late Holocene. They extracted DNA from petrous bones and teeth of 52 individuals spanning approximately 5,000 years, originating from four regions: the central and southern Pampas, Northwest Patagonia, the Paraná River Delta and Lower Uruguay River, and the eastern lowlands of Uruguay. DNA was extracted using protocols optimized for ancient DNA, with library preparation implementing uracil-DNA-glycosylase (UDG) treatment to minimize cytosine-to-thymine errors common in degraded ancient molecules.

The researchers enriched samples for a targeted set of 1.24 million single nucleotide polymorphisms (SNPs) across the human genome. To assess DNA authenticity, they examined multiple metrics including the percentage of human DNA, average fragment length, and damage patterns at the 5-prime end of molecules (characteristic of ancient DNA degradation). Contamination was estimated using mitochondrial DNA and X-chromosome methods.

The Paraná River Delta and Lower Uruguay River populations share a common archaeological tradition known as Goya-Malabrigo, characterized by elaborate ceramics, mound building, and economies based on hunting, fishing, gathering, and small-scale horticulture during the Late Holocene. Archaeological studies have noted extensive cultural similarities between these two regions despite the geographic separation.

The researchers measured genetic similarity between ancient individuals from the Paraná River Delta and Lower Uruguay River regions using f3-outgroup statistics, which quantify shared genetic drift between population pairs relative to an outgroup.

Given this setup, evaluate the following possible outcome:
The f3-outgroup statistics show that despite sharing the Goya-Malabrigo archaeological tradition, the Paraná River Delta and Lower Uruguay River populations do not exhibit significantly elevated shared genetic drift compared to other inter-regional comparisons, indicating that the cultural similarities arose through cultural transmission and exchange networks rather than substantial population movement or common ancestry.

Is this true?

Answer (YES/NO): NO